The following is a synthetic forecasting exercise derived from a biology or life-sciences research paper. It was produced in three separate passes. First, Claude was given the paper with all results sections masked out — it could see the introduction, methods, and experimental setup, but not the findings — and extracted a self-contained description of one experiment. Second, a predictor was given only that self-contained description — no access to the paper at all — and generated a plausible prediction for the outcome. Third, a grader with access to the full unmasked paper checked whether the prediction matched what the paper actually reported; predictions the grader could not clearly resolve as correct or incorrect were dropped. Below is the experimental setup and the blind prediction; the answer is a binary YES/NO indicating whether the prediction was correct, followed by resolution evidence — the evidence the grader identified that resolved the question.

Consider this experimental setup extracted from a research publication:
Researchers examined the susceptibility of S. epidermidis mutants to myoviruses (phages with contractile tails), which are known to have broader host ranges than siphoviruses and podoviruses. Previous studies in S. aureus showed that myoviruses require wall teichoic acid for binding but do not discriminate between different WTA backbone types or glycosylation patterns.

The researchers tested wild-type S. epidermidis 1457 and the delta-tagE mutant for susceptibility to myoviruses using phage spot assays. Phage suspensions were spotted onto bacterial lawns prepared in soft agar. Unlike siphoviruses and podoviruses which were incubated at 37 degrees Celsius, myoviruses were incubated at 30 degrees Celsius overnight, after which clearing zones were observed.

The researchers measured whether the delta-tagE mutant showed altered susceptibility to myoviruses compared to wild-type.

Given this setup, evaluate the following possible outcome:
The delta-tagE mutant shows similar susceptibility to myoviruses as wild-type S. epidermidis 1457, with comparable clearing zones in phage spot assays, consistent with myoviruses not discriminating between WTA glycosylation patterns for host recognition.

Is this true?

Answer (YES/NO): YES